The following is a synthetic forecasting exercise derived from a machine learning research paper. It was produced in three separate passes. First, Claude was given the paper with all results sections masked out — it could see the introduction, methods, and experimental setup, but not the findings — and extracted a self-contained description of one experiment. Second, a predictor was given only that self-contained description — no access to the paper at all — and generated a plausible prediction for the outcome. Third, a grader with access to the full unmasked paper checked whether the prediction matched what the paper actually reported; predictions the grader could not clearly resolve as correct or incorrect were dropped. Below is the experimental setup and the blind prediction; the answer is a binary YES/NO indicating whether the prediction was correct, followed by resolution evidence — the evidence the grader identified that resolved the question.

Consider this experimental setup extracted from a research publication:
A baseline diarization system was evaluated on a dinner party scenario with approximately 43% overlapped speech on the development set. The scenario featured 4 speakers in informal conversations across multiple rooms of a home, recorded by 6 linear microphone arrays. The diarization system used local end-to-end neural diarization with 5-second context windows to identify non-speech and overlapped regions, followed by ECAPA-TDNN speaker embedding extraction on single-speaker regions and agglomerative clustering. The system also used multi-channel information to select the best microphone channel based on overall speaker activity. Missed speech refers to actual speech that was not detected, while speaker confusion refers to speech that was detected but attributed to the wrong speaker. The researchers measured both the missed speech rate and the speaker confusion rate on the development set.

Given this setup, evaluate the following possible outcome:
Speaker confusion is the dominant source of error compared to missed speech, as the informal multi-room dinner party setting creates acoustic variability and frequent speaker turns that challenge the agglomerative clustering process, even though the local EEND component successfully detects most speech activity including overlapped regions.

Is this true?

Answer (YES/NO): YES